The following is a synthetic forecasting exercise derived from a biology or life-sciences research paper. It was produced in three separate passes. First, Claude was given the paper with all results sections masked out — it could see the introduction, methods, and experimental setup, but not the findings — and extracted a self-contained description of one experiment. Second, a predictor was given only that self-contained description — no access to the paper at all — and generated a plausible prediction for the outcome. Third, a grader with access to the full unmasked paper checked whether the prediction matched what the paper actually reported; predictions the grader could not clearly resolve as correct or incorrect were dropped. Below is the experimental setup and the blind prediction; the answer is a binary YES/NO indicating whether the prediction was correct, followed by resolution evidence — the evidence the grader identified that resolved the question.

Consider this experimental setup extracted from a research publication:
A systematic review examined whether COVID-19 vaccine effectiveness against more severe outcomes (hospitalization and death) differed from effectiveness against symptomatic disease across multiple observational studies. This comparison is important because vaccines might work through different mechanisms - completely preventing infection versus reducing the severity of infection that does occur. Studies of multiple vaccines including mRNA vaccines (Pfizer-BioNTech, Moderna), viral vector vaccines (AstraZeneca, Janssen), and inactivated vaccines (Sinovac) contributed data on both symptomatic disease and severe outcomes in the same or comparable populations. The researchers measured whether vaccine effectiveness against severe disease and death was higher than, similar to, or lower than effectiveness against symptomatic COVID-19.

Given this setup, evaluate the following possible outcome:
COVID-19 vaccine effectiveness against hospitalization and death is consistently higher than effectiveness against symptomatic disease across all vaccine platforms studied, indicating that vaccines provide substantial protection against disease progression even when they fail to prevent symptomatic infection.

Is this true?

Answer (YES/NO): YES